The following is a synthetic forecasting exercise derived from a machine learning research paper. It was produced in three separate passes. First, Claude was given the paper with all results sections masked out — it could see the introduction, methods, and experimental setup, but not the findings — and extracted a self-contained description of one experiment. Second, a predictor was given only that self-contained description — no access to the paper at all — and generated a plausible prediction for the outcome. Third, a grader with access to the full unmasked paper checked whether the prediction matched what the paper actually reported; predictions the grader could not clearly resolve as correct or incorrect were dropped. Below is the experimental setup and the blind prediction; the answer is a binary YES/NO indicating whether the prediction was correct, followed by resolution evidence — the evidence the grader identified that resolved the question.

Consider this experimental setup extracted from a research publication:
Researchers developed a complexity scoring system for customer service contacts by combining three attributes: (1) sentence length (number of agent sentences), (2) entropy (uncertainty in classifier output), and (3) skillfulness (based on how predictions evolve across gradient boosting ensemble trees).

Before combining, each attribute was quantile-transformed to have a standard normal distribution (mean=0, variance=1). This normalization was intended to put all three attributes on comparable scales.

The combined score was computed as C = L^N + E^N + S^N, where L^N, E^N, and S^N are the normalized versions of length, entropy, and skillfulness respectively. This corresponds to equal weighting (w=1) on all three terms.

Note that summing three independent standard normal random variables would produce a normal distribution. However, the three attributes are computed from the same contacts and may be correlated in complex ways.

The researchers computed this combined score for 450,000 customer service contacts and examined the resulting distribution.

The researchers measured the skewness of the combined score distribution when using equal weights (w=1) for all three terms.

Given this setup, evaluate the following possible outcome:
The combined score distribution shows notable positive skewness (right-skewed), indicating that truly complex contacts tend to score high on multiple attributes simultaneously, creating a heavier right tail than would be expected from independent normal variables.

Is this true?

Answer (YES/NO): NO